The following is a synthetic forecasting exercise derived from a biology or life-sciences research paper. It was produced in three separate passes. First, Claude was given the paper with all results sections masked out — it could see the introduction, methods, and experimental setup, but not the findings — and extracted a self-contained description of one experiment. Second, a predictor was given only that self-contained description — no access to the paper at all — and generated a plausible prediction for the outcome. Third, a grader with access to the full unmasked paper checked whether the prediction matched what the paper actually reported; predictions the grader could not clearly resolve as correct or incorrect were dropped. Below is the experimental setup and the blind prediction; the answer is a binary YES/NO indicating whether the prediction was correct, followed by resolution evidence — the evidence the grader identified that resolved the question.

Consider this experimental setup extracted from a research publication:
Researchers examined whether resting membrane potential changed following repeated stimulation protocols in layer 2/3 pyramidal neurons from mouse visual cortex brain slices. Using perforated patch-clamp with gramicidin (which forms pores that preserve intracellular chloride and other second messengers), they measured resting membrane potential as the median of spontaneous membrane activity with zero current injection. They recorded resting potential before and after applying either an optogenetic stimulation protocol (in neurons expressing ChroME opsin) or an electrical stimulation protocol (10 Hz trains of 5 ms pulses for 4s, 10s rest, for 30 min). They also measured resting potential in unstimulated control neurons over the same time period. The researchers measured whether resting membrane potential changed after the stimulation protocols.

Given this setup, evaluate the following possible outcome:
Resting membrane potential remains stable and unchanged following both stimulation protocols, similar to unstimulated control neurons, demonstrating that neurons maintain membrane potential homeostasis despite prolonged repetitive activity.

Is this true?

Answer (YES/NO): YES